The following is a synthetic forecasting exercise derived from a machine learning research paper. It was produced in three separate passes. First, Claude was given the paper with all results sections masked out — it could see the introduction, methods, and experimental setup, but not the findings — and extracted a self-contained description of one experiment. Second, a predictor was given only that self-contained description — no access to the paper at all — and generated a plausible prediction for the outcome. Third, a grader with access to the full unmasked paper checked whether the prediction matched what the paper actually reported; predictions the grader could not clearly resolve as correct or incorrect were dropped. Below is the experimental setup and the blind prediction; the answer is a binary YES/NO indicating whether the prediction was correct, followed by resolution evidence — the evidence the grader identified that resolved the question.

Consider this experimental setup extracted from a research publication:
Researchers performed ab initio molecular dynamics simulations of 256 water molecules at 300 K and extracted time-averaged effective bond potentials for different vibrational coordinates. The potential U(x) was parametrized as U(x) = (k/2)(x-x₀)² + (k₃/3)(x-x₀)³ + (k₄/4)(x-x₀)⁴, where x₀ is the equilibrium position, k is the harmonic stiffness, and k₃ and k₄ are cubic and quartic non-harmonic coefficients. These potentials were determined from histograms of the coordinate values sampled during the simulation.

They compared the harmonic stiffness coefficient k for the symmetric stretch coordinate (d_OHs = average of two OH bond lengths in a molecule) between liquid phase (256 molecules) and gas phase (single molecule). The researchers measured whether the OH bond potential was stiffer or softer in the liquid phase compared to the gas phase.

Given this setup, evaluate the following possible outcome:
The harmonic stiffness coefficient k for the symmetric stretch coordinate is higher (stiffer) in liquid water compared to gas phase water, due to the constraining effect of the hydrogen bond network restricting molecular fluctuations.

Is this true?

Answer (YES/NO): NO